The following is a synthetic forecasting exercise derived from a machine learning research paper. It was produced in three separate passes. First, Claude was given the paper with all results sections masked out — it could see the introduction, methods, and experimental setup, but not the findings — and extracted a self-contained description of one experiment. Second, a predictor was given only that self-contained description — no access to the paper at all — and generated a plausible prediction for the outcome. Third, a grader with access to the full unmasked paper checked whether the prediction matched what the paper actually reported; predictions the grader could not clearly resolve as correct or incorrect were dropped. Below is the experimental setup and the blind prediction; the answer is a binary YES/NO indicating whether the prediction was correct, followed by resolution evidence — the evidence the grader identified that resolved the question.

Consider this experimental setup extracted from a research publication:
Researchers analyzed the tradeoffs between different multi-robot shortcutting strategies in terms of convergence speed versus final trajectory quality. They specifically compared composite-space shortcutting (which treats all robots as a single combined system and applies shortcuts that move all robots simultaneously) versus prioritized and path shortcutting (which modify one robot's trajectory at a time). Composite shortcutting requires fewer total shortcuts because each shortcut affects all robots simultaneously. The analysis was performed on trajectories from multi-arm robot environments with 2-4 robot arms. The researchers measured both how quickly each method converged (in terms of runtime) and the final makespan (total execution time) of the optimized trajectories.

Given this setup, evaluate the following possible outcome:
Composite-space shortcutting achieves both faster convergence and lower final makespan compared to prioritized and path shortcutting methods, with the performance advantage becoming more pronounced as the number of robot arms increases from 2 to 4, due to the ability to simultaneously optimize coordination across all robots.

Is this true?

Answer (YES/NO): NO